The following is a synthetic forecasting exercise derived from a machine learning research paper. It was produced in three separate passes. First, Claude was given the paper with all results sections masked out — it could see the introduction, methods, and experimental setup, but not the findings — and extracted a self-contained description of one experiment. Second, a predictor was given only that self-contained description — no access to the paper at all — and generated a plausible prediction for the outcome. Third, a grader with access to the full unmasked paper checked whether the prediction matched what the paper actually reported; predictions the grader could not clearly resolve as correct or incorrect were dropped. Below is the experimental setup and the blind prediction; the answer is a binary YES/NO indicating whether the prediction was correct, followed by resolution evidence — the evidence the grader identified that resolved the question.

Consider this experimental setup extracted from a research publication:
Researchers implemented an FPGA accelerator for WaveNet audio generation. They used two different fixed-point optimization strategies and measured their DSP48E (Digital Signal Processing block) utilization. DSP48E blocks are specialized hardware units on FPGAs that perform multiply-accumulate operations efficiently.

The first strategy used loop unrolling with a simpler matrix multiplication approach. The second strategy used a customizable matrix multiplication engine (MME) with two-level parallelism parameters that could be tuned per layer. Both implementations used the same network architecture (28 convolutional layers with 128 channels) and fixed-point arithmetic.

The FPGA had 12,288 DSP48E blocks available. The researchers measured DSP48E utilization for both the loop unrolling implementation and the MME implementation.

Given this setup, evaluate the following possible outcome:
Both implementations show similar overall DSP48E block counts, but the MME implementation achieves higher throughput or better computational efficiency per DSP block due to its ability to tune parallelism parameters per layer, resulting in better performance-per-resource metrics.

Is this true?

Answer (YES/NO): YES